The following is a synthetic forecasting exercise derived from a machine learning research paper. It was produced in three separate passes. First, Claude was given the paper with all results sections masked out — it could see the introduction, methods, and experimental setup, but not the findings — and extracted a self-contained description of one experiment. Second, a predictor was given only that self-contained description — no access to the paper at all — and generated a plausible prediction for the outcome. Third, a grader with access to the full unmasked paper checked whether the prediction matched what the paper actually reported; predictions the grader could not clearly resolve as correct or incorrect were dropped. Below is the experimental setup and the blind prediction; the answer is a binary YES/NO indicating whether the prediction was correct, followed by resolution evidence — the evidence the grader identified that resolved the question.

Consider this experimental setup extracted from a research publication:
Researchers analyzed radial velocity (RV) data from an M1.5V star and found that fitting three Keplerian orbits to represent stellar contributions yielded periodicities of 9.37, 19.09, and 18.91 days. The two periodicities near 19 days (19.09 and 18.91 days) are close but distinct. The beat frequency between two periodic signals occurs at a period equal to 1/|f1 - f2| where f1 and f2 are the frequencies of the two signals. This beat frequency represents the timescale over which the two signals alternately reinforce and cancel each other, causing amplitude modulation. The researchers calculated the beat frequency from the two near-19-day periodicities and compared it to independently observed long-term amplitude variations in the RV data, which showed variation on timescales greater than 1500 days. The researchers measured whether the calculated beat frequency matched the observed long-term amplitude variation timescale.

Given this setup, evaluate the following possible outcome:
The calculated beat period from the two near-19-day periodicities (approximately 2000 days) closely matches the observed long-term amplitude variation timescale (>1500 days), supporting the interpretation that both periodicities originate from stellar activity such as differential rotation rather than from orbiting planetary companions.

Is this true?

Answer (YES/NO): YES